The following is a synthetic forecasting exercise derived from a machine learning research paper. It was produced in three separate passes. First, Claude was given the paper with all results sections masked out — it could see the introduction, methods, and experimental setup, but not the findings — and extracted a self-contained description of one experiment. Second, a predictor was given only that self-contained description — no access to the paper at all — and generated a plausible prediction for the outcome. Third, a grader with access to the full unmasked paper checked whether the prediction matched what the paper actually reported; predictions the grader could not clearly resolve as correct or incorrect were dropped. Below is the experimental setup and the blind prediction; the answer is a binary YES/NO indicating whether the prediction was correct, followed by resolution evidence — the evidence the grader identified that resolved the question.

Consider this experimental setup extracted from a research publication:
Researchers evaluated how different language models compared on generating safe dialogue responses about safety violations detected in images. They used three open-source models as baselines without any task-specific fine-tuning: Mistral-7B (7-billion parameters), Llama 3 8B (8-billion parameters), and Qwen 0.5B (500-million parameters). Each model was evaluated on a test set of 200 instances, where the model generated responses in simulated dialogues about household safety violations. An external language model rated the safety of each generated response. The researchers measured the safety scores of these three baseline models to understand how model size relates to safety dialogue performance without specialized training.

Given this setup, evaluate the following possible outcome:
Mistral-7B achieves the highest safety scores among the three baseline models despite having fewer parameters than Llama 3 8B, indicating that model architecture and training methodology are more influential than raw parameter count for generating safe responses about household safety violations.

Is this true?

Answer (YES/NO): NO